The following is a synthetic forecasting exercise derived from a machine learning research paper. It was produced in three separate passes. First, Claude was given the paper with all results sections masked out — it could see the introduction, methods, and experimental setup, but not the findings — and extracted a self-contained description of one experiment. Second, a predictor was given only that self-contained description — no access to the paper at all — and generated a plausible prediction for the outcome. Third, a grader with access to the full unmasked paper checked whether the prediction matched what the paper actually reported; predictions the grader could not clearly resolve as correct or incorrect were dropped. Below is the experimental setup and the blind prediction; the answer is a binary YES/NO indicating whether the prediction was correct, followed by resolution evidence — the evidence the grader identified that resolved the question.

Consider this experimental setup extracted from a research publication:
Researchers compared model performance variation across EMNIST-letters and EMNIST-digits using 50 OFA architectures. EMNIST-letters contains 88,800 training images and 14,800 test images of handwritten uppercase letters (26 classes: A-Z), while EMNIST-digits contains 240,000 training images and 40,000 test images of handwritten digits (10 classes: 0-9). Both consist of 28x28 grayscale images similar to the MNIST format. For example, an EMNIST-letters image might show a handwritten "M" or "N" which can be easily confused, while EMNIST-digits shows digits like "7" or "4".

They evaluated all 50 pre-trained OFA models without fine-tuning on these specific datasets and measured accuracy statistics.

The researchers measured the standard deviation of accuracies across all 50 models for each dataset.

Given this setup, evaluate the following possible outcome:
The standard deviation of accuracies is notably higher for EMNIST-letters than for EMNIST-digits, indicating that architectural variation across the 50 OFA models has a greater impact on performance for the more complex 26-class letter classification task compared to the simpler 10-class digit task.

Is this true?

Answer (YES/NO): YES